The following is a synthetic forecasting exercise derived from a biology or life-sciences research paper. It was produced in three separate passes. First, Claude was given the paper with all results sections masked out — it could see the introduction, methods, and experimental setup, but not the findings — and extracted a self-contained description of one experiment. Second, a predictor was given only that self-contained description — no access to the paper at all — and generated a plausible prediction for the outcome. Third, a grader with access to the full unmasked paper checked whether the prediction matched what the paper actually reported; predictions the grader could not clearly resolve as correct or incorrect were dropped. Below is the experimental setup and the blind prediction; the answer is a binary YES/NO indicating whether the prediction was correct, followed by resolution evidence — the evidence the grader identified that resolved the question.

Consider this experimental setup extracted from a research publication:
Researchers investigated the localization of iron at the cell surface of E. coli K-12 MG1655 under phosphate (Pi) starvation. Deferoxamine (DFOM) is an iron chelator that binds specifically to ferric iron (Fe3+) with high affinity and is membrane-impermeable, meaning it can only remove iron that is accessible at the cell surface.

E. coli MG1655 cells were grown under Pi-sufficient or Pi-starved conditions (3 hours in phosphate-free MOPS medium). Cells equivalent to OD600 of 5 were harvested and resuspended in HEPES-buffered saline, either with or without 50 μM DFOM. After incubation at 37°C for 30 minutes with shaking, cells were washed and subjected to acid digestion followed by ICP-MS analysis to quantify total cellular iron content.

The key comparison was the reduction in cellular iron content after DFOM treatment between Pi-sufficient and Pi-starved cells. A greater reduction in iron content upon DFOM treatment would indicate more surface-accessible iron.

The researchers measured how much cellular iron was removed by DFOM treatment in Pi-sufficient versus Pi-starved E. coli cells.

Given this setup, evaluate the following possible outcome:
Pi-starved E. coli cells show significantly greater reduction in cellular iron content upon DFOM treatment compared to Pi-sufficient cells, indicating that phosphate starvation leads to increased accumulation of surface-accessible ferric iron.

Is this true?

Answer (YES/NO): YES